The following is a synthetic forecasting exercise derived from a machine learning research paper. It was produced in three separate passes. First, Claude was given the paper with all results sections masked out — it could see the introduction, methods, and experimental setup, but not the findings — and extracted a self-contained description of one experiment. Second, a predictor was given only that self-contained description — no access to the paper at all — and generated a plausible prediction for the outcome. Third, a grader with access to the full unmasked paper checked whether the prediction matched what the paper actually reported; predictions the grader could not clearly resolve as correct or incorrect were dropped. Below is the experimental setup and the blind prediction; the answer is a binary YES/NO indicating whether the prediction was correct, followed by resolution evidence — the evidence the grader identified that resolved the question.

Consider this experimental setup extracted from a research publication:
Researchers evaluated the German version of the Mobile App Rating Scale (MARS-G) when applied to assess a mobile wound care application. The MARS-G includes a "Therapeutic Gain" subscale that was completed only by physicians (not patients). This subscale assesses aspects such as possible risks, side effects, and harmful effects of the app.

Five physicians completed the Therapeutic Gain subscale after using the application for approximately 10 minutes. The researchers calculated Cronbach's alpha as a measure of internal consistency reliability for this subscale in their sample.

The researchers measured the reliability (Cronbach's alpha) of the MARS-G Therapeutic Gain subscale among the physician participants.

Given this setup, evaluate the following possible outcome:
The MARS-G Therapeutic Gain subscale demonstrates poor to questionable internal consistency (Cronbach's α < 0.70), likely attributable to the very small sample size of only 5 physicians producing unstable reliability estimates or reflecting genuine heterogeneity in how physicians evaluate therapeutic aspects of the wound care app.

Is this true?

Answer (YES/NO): YES